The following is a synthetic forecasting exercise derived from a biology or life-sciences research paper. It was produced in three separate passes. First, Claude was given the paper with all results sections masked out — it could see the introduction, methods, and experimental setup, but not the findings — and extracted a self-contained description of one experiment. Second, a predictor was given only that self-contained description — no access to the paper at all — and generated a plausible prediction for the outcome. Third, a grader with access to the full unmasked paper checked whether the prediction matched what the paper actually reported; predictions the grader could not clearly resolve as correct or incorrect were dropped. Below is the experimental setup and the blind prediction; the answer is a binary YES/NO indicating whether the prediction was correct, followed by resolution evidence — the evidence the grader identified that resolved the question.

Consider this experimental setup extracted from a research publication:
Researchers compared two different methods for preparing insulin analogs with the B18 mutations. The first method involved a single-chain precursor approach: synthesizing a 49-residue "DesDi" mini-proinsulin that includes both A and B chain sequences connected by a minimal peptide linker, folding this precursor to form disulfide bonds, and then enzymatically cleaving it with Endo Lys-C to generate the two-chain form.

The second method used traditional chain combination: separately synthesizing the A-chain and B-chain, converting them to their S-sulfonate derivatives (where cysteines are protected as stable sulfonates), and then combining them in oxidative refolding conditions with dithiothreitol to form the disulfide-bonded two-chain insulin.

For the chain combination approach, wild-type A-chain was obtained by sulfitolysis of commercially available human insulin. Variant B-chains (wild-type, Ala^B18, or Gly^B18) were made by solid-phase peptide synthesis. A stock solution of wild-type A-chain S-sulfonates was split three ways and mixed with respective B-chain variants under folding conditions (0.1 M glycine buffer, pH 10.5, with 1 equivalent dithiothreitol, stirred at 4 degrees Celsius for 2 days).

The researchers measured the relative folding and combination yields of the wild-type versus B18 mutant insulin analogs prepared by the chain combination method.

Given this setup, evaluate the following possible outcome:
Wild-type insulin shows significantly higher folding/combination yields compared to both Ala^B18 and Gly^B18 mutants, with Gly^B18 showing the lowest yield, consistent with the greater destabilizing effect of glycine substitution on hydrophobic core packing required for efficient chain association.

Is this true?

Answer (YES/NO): NO